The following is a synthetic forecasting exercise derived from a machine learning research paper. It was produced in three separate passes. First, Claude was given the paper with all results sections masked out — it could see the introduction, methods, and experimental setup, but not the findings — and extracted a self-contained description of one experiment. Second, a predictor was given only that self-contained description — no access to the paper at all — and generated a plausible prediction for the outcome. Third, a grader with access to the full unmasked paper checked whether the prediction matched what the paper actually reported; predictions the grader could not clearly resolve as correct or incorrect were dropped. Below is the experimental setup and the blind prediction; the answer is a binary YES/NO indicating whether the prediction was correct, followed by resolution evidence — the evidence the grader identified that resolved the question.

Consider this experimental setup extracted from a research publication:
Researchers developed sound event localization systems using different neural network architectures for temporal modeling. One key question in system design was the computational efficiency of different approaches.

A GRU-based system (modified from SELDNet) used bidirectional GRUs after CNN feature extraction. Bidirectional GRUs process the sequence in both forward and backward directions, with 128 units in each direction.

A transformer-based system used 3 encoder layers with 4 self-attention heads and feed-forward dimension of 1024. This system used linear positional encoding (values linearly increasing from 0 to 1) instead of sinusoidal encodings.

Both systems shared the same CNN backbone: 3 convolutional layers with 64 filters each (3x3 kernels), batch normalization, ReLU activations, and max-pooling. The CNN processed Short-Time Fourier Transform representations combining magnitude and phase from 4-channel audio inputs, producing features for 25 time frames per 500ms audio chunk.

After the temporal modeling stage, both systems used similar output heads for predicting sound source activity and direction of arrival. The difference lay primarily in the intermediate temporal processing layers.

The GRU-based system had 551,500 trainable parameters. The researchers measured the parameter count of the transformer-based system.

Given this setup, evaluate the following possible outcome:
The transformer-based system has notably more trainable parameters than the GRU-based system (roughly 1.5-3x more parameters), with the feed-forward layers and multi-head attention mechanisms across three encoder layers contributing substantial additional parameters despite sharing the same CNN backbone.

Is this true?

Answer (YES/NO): NO